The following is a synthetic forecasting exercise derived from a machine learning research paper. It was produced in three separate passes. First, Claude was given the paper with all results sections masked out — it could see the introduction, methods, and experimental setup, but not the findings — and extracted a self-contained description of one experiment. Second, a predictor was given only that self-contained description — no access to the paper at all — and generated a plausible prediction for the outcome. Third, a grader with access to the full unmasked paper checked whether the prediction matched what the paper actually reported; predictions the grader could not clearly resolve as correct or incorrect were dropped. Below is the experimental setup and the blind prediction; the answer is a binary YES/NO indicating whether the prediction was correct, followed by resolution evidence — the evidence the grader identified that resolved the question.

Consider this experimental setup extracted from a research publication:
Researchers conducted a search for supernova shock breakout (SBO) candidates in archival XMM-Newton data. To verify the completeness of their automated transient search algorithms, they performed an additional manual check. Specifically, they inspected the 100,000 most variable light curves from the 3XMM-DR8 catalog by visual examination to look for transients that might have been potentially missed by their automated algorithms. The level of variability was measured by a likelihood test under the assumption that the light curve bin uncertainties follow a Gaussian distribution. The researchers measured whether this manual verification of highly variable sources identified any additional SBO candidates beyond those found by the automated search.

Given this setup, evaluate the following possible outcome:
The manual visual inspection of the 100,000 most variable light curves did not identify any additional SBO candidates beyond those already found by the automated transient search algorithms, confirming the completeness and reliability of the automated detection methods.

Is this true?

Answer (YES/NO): NO